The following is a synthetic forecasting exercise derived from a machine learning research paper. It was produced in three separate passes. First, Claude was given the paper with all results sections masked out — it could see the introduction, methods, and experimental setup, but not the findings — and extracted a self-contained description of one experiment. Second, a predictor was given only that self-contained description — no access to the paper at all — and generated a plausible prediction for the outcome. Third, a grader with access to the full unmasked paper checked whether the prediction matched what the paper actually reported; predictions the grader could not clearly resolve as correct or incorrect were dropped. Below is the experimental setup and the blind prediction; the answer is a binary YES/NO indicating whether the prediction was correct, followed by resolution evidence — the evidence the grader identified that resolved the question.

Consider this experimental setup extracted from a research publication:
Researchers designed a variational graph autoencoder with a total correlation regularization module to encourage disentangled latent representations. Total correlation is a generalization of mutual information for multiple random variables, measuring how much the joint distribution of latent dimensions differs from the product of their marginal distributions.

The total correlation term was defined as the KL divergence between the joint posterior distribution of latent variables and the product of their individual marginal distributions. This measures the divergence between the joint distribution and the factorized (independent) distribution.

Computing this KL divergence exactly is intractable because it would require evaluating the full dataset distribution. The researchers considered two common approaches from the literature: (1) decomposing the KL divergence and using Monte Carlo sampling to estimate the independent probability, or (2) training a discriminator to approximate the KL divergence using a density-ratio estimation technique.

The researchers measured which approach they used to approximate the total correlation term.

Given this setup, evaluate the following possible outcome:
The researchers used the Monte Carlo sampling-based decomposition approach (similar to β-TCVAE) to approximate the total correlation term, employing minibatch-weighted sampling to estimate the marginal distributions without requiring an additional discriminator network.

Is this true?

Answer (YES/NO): NO